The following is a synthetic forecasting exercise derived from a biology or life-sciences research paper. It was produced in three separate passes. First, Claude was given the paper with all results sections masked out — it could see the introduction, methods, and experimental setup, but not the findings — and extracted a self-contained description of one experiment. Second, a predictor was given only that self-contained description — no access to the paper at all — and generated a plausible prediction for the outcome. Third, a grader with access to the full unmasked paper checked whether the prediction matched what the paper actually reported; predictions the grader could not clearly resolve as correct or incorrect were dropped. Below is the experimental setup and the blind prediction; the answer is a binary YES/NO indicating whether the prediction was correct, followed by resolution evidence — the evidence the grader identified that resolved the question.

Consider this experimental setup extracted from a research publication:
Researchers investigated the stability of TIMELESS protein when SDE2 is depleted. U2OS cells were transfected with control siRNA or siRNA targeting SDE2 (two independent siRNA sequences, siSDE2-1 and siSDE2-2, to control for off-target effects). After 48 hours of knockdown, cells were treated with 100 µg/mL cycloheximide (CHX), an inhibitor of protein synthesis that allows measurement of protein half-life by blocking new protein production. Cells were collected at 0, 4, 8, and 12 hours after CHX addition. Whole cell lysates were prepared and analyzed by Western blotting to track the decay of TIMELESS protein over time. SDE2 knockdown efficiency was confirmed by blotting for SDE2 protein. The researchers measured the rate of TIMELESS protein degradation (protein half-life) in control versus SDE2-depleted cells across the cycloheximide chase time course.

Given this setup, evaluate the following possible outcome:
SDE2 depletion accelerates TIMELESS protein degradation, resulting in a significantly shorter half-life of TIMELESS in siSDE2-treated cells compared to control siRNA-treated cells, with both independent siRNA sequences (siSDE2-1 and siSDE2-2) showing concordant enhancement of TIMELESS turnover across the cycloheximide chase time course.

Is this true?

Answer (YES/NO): YES